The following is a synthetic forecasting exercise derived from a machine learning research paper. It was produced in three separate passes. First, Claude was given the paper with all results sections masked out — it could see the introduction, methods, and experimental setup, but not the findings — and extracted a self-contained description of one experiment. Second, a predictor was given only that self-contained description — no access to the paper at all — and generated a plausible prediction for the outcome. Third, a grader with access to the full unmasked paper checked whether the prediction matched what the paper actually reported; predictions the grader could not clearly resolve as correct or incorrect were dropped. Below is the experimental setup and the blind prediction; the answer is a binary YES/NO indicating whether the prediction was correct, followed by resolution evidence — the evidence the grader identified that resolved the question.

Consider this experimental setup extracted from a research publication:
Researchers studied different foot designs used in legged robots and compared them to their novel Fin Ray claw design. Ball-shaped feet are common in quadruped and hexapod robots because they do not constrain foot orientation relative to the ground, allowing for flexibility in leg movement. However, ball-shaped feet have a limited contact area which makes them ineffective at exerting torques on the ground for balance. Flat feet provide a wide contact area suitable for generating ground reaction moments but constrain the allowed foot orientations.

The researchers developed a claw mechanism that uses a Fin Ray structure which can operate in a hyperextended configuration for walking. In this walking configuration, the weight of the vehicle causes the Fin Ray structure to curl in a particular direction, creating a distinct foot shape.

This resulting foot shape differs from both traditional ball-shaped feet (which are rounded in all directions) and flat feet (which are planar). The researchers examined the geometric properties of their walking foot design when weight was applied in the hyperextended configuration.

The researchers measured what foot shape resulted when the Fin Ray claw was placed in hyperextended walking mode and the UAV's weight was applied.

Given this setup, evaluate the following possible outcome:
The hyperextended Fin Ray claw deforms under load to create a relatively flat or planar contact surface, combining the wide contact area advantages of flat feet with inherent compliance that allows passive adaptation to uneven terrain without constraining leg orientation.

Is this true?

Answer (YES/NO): NO